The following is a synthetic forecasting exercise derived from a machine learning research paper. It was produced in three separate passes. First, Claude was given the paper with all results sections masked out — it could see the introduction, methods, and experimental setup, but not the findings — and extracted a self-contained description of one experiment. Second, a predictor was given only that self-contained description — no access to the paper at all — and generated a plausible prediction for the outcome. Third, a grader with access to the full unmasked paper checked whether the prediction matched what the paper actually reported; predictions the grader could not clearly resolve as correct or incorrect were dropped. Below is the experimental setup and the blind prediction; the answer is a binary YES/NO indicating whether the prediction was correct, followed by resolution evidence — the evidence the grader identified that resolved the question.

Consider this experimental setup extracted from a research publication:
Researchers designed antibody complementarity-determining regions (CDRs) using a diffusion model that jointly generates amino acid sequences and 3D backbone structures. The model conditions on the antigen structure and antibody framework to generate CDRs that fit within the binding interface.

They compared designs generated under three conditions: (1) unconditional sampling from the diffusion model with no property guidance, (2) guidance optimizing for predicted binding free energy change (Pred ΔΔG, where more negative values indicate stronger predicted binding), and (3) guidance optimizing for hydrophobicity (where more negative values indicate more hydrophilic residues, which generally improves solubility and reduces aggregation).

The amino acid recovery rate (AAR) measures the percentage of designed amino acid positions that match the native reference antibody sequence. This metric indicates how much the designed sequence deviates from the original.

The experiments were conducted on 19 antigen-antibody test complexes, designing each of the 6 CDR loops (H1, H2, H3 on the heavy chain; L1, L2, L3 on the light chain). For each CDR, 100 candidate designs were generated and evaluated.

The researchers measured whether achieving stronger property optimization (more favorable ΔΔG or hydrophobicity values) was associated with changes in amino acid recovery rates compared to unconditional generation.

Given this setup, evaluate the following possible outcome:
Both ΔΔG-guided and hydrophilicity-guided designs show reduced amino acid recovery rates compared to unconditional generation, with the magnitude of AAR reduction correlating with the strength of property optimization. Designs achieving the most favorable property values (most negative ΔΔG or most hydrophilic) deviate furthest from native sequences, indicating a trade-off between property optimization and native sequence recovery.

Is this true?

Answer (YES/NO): NO